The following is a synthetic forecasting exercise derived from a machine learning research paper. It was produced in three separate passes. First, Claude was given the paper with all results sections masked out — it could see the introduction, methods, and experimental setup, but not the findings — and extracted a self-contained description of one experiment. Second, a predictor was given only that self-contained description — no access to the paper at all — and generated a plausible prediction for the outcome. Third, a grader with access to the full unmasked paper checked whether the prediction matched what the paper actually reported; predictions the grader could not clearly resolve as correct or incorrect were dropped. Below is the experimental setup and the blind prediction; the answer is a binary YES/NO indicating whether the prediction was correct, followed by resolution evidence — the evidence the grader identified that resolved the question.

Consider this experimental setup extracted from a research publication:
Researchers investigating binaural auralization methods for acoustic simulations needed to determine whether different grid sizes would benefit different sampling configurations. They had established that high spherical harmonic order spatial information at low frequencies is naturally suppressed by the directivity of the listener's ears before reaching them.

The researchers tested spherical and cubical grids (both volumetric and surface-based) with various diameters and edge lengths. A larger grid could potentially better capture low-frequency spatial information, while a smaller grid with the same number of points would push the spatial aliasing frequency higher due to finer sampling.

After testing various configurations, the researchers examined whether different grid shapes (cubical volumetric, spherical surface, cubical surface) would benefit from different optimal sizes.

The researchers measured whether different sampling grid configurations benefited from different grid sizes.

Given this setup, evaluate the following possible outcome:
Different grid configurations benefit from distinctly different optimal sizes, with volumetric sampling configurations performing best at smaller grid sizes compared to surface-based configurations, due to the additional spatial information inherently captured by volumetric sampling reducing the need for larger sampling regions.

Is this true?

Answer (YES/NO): NO